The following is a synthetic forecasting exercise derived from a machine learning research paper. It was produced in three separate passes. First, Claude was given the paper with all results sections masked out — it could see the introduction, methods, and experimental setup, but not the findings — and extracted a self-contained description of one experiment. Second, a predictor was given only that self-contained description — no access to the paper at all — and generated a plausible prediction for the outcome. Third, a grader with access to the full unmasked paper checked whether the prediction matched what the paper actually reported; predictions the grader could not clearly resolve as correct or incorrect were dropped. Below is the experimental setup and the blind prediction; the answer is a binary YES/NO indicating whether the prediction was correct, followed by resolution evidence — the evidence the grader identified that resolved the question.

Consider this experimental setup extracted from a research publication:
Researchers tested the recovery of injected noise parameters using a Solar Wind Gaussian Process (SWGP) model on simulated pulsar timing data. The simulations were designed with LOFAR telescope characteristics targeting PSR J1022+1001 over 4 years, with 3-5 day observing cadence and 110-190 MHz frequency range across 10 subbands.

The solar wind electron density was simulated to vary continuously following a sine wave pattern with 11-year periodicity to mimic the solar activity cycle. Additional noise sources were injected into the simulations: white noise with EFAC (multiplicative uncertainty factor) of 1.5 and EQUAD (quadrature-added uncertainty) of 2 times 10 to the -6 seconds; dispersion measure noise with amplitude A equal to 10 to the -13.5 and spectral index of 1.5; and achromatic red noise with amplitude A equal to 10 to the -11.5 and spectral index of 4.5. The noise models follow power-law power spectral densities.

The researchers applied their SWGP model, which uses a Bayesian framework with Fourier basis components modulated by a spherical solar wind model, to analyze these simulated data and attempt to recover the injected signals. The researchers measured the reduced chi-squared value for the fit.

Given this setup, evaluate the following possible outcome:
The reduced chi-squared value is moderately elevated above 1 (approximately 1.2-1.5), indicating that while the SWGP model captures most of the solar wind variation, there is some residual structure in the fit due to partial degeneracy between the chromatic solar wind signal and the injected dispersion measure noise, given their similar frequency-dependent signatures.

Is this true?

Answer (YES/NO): YES